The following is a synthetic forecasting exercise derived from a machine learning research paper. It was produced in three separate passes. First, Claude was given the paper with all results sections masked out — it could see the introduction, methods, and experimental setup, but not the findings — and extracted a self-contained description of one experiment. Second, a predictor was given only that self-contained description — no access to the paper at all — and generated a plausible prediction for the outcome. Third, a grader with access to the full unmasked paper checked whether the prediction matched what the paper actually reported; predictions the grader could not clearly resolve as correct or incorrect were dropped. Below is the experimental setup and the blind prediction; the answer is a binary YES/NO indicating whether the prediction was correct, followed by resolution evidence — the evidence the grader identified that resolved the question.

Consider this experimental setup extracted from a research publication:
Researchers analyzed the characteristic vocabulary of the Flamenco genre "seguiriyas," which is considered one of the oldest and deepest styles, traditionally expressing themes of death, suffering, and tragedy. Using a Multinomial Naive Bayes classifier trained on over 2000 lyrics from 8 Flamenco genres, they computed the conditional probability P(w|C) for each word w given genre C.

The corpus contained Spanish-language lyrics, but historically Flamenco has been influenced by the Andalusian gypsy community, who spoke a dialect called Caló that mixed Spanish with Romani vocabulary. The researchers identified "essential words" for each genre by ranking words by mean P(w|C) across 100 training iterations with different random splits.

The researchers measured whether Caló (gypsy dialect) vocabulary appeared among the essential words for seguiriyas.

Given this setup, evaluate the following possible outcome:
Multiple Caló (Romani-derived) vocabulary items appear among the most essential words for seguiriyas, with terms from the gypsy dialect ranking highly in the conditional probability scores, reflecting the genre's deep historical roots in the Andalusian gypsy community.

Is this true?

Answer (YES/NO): YES